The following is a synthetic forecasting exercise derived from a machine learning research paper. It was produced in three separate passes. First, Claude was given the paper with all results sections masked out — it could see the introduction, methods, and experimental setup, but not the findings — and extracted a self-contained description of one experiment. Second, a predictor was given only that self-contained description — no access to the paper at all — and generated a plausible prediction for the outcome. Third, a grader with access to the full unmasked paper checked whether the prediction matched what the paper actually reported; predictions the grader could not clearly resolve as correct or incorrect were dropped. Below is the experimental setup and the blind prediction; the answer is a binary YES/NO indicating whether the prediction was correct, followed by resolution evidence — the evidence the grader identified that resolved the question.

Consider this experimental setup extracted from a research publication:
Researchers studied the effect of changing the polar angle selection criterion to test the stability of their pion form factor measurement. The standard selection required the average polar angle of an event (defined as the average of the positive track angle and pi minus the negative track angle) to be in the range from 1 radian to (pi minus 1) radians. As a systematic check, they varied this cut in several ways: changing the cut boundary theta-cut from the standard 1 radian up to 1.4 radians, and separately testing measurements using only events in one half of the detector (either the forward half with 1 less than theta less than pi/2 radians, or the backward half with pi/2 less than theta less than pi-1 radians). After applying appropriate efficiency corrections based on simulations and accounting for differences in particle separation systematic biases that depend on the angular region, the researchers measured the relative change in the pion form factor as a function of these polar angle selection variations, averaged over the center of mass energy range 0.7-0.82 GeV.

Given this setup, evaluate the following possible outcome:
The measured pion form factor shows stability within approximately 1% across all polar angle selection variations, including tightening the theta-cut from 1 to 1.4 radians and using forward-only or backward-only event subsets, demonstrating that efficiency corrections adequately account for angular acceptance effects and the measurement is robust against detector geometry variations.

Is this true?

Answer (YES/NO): YES